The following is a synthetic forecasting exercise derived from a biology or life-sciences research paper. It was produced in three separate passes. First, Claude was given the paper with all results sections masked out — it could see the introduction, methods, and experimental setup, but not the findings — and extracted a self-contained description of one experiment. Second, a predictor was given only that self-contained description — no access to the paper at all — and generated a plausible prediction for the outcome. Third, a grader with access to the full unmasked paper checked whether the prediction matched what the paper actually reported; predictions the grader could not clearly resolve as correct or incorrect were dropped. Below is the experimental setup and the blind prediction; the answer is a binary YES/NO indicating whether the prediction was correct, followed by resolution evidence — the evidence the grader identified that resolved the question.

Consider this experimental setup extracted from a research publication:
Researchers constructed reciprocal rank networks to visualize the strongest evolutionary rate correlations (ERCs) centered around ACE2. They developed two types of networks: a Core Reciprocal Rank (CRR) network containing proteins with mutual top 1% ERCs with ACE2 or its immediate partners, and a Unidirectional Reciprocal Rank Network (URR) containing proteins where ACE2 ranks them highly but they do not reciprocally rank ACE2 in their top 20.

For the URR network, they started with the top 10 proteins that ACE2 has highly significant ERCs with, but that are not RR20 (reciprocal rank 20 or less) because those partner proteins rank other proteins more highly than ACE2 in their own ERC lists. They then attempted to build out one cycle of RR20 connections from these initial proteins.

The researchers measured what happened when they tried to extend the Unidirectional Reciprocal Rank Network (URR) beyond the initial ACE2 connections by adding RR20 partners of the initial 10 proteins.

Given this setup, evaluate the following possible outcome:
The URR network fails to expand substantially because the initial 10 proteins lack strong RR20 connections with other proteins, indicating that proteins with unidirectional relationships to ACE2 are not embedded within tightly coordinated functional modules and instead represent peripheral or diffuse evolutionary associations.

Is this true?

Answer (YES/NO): NO